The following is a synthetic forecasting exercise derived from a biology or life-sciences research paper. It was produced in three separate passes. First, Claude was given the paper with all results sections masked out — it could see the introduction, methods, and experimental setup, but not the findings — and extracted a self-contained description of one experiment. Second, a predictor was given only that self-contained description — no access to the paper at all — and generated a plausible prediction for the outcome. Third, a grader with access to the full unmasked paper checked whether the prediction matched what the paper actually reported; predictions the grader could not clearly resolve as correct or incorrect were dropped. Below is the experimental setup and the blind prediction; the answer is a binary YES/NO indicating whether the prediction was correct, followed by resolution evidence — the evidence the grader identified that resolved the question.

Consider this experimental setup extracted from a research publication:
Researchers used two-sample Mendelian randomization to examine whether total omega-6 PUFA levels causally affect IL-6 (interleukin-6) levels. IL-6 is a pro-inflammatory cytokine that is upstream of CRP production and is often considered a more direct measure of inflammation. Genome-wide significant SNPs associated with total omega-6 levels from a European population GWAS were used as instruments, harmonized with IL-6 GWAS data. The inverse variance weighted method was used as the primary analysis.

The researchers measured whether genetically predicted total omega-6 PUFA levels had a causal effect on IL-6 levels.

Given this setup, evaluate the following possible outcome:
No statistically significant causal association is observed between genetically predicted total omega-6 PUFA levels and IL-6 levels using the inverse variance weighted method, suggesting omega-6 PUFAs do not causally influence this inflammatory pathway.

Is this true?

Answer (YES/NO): YES